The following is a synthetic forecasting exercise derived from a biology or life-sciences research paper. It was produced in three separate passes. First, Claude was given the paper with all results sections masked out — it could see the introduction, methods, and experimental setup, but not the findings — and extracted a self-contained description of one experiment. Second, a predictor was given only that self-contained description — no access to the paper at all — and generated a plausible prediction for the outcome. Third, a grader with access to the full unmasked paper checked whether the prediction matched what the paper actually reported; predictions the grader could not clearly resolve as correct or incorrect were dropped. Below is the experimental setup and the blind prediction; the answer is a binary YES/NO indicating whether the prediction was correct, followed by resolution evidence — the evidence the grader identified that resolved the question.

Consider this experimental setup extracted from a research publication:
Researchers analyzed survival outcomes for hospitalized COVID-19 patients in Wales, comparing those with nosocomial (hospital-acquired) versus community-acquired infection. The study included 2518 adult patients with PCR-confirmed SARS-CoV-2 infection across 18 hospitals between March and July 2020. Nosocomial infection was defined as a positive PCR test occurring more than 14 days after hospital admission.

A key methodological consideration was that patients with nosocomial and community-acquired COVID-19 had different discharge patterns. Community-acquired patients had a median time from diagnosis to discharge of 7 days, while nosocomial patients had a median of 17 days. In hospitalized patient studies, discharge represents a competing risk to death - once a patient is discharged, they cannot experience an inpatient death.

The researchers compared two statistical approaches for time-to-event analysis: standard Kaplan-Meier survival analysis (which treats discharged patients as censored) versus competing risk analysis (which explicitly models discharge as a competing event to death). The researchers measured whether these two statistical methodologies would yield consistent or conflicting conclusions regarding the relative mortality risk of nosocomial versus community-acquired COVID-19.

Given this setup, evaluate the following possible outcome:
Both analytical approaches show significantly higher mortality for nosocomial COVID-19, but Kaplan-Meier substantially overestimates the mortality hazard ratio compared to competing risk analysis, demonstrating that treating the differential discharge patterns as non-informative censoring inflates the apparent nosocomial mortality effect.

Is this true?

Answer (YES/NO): NO